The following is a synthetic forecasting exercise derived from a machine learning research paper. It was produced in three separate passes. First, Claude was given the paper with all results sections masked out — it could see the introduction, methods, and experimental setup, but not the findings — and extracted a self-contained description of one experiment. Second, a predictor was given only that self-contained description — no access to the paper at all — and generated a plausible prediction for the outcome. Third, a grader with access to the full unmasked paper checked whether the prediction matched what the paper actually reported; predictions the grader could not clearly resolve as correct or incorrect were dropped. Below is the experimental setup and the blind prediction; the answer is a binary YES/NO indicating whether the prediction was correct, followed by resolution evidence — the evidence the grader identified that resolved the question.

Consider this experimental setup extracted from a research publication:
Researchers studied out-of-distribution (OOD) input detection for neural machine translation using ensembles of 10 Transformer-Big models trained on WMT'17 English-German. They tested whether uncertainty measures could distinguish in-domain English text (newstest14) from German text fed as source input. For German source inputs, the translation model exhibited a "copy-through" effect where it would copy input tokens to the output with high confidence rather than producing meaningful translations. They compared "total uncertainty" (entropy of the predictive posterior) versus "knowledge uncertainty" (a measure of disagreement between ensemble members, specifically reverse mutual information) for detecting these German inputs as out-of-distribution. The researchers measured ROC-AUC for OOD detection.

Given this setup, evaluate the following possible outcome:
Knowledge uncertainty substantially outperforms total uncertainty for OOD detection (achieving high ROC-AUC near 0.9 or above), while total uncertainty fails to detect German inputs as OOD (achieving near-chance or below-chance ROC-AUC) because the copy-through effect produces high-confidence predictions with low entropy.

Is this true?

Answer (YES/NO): YES